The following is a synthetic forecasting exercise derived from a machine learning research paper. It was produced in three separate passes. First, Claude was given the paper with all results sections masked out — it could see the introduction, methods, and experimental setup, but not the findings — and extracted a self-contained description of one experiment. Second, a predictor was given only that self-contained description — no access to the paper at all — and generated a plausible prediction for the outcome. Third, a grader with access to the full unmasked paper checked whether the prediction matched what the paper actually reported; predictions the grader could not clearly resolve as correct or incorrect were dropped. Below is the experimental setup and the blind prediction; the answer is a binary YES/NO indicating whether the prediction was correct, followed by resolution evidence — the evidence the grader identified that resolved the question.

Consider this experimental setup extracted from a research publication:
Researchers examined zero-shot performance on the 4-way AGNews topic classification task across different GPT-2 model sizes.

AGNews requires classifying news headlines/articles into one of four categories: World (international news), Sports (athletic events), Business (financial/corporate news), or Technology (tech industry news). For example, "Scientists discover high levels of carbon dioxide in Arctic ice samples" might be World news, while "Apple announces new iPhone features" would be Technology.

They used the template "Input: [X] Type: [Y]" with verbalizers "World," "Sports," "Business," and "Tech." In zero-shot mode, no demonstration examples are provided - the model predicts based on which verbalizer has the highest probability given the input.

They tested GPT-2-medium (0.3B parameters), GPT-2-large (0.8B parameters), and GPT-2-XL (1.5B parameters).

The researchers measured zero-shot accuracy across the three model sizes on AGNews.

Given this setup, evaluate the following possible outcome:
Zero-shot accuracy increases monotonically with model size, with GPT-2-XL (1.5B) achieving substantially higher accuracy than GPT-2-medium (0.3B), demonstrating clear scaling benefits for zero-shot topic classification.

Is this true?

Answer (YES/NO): NO